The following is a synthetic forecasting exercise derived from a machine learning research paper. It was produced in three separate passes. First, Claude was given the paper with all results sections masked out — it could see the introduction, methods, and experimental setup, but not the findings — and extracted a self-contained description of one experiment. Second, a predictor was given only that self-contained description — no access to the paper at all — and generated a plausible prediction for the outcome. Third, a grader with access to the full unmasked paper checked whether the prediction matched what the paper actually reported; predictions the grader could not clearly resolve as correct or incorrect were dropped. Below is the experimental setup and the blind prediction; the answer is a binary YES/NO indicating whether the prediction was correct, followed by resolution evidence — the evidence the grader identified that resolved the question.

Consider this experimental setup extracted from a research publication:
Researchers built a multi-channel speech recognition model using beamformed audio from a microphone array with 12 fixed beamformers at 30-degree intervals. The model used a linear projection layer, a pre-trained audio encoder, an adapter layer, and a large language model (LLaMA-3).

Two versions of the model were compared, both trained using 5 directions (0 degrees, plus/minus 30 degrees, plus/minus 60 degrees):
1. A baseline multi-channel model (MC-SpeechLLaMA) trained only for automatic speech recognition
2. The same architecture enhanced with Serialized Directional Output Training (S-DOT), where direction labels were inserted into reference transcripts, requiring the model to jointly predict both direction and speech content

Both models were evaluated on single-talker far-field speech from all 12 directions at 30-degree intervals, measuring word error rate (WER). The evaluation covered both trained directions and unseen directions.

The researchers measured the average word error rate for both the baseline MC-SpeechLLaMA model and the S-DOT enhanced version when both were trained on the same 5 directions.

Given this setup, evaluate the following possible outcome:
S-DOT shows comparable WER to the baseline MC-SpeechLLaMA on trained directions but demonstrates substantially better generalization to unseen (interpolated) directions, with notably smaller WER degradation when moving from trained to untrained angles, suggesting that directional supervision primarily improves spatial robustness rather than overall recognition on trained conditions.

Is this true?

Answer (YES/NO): NO